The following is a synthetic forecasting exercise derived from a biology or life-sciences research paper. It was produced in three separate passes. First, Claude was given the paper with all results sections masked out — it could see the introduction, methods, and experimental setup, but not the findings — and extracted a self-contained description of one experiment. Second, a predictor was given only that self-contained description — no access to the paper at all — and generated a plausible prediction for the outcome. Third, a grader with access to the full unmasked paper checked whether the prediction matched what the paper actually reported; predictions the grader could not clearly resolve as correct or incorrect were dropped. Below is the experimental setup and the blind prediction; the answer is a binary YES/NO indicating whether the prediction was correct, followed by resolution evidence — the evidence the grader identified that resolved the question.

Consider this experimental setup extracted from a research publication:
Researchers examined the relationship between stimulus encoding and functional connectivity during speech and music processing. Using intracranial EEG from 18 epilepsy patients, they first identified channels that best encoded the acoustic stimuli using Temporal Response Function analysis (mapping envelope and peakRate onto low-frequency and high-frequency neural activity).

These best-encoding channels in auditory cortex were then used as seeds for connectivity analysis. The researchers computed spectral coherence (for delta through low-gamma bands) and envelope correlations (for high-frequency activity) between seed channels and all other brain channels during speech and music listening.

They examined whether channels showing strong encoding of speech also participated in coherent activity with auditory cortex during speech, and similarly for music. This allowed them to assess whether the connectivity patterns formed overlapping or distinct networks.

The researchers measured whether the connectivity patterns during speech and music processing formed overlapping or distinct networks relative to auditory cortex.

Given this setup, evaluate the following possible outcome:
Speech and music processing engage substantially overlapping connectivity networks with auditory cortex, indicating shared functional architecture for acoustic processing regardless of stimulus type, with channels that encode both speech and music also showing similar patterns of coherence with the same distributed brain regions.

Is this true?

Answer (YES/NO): YES